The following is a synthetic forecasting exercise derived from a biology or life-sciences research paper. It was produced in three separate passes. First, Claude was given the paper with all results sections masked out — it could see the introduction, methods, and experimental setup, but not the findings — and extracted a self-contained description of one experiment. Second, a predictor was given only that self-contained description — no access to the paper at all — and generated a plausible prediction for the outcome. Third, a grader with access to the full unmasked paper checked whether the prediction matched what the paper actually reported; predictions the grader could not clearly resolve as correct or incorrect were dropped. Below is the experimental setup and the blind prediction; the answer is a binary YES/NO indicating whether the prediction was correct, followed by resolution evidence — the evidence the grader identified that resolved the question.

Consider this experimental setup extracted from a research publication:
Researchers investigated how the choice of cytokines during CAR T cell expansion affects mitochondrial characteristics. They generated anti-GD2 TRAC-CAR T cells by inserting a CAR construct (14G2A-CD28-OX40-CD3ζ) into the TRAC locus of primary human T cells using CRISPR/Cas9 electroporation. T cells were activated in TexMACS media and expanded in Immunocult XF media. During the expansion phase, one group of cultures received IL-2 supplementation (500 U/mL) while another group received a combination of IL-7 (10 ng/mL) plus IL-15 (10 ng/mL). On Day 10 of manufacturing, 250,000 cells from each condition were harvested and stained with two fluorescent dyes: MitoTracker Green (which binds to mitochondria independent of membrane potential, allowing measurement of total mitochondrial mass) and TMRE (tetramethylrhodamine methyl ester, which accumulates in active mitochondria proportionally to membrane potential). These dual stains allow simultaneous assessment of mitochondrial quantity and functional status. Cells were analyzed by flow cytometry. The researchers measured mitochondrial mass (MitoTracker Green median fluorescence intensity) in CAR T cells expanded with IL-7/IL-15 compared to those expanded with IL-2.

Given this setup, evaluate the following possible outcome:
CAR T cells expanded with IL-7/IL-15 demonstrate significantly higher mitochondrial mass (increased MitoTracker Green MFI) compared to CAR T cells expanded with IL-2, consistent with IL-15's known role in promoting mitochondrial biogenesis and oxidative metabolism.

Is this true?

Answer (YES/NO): YES